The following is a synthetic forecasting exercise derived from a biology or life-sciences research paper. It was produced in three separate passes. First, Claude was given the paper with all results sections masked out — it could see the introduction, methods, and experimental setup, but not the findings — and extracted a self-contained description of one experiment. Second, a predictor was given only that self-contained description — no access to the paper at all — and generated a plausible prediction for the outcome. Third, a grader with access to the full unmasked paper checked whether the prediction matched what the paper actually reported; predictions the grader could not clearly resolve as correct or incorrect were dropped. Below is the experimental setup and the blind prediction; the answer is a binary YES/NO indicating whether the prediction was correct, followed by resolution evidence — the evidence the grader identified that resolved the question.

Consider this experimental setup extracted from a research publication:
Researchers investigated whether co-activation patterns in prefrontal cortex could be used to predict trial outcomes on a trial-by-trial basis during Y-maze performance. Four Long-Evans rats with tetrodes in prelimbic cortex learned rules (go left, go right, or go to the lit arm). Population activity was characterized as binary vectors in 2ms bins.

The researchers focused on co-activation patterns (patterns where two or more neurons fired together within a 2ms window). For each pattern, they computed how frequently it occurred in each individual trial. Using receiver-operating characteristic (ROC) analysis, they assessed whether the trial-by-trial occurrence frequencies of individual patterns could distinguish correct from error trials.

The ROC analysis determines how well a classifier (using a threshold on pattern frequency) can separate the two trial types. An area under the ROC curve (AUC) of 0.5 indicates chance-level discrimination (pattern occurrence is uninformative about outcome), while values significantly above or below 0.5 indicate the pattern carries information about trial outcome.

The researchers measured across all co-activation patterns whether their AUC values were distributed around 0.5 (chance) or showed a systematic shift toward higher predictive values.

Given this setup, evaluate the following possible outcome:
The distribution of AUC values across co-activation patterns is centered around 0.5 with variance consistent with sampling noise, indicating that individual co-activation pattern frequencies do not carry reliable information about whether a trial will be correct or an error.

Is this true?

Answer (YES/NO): NO